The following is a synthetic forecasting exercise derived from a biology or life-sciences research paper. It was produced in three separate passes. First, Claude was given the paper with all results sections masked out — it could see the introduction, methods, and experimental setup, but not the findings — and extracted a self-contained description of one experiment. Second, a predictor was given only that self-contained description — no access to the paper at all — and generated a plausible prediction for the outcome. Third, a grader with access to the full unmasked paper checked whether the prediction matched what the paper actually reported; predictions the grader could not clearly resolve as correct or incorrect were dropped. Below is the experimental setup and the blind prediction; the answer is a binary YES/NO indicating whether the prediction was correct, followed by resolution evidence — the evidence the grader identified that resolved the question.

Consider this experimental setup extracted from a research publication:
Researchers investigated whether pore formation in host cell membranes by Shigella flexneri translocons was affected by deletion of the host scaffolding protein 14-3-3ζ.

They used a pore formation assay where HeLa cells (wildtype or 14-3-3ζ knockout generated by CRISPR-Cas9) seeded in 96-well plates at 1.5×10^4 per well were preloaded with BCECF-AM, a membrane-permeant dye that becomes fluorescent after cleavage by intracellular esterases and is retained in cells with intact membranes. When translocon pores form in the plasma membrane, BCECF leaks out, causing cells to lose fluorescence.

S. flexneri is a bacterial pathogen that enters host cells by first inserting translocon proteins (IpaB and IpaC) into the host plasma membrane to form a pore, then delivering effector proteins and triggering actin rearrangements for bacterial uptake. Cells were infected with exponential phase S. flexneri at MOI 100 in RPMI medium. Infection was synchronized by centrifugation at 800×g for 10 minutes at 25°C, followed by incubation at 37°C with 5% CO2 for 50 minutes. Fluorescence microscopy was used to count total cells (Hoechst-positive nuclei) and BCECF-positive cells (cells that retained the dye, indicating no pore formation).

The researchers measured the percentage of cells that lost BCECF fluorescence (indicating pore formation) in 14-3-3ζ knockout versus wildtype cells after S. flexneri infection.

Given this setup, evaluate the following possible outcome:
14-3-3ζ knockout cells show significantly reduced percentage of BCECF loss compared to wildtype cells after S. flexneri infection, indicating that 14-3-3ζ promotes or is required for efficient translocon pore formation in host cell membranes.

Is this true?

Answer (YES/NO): NO